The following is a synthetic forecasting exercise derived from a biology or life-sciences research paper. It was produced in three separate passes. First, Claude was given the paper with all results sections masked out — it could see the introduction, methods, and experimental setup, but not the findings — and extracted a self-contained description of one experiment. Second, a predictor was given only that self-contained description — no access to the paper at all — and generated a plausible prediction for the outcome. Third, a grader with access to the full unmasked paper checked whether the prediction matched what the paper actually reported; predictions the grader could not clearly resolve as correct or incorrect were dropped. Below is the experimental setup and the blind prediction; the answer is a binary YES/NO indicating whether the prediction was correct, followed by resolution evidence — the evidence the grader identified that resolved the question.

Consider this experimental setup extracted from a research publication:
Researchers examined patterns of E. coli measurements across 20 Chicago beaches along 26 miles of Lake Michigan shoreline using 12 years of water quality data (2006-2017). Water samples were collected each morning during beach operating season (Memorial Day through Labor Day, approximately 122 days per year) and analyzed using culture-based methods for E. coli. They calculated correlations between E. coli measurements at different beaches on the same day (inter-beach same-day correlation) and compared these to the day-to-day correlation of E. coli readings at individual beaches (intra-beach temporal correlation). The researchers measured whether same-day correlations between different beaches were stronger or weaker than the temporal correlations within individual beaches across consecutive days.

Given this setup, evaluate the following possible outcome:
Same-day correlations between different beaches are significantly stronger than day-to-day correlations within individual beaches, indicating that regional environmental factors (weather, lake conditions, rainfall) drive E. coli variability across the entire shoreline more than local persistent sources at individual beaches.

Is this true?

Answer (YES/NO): NO